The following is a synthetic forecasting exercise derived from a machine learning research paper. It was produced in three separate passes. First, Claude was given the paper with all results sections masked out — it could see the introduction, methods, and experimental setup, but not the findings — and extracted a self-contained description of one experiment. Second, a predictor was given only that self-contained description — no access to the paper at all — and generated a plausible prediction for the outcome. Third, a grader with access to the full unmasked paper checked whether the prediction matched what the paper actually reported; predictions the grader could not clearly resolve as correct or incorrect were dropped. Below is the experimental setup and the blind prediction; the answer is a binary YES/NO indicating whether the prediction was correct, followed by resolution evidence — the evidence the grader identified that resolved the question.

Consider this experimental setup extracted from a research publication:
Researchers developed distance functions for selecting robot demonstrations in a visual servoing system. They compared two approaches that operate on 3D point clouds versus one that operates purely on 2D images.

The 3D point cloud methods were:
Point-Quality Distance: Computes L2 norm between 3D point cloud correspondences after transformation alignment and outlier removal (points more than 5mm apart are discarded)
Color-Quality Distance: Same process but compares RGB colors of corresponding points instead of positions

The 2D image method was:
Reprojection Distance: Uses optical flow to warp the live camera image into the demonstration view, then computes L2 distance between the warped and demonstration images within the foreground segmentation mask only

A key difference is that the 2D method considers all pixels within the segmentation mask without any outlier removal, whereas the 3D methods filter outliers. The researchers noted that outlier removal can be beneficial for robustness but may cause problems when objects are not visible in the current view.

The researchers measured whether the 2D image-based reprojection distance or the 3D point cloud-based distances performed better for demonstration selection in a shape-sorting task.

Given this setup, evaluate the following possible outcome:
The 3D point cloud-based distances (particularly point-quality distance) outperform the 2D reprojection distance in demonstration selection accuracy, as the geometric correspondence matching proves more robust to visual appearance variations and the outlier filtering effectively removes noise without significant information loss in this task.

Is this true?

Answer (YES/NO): NO